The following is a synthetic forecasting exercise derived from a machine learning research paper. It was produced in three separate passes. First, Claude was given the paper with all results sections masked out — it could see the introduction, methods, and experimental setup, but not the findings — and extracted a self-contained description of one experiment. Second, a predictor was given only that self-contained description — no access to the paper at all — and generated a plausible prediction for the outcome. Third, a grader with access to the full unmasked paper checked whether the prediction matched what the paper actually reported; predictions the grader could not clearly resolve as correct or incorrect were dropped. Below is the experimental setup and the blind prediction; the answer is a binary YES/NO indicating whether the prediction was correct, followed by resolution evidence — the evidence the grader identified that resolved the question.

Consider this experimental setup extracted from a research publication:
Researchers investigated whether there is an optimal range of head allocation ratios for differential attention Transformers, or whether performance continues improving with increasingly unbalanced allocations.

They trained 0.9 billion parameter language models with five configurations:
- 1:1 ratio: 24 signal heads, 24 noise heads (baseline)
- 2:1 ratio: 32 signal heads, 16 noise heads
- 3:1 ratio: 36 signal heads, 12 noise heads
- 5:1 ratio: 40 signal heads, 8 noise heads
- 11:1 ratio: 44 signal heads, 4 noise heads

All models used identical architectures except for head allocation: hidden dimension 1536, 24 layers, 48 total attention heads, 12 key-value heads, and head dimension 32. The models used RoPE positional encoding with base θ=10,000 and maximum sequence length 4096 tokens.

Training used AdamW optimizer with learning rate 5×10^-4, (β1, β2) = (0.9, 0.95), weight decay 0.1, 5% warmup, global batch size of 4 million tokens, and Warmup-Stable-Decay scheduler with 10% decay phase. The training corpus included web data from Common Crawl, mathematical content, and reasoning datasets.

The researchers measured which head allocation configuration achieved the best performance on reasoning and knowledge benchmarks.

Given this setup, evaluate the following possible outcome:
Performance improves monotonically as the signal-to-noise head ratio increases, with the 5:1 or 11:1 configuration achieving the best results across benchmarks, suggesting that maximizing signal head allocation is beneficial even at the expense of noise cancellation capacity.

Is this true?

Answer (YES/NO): NO